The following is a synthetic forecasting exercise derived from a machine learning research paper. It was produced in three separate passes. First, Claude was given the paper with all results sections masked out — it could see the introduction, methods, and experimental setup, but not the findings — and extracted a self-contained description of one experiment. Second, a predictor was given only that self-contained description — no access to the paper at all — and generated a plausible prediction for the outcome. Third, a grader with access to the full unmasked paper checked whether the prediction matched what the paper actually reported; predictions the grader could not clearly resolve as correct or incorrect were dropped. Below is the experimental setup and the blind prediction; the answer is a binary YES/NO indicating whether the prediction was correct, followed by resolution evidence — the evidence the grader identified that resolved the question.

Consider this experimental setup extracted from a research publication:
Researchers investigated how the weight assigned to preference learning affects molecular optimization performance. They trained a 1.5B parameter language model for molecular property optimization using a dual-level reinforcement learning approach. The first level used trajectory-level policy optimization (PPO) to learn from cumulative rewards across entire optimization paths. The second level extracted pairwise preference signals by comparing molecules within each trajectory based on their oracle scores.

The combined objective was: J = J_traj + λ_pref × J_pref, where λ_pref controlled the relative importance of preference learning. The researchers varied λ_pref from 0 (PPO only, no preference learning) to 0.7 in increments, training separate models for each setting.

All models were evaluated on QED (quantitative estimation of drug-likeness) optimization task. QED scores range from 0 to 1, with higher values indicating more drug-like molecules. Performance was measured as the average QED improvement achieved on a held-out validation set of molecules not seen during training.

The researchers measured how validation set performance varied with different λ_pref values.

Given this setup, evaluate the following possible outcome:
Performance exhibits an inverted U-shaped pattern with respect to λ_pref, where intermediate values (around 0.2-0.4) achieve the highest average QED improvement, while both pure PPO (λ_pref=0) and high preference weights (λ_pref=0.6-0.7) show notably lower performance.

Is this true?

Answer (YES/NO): NO